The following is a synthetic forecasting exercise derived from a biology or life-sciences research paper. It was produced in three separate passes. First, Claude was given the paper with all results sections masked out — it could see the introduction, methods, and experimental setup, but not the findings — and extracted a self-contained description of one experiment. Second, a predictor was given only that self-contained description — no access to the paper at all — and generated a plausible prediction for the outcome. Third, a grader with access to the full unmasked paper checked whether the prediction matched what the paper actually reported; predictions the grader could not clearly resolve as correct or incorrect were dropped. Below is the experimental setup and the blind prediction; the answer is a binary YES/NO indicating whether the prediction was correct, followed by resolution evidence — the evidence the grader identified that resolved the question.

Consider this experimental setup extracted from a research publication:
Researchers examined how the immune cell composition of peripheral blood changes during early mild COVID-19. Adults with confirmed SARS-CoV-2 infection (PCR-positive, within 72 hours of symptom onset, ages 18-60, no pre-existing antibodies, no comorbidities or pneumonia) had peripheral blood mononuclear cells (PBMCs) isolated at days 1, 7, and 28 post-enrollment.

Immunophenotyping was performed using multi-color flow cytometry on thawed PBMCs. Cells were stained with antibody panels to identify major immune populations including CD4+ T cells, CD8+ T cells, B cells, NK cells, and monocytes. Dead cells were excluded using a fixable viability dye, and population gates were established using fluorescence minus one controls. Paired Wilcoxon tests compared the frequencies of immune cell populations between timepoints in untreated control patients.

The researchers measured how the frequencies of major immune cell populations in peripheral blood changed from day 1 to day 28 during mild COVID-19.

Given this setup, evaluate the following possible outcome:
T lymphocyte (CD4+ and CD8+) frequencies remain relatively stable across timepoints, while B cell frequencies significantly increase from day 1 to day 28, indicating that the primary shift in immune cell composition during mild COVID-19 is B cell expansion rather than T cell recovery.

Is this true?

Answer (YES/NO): NO